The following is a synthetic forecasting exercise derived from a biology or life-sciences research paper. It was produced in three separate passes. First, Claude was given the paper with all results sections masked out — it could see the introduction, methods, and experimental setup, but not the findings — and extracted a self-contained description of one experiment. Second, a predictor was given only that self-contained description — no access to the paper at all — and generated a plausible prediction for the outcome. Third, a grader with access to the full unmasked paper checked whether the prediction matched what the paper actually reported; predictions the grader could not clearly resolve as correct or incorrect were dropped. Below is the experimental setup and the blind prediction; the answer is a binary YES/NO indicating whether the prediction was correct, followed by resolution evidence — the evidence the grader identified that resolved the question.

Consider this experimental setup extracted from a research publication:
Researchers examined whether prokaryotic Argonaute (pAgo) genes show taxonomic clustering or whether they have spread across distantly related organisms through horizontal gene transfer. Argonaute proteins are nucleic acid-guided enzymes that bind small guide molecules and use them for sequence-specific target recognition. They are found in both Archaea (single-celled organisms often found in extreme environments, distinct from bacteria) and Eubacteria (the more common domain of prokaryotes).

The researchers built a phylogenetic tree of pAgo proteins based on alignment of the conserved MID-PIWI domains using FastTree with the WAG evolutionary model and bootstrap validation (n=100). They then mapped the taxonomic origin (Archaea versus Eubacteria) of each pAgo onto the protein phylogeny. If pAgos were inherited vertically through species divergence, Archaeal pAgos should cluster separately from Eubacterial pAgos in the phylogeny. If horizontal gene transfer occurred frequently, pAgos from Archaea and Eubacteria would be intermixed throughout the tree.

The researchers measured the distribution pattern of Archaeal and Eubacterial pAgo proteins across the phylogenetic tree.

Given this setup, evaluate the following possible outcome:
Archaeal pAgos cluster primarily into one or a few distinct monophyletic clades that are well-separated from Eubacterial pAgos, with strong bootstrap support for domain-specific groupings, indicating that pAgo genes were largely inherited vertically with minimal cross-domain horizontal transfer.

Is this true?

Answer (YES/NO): NO